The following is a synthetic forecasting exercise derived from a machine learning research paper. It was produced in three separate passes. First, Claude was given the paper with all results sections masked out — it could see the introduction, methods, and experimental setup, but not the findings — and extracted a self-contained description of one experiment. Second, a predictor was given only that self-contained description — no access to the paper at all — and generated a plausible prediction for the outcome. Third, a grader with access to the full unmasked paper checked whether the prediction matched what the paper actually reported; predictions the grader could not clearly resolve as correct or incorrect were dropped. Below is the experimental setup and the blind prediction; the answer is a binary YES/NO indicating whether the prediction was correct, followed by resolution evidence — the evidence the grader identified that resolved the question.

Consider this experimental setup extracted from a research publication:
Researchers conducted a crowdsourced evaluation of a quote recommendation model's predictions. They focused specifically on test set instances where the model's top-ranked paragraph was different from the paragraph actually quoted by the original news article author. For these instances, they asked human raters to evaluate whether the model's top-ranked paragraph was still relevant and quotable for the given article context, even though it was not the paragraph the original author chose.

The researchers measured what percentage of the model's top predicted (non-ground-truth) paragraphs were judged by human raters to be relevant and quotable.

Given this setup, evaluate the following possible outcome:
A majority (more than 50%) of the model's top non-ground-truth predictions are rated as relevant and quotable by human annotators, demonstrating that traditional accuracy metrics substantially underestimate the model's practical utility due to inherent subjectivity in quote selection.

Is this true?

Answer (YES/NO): YES